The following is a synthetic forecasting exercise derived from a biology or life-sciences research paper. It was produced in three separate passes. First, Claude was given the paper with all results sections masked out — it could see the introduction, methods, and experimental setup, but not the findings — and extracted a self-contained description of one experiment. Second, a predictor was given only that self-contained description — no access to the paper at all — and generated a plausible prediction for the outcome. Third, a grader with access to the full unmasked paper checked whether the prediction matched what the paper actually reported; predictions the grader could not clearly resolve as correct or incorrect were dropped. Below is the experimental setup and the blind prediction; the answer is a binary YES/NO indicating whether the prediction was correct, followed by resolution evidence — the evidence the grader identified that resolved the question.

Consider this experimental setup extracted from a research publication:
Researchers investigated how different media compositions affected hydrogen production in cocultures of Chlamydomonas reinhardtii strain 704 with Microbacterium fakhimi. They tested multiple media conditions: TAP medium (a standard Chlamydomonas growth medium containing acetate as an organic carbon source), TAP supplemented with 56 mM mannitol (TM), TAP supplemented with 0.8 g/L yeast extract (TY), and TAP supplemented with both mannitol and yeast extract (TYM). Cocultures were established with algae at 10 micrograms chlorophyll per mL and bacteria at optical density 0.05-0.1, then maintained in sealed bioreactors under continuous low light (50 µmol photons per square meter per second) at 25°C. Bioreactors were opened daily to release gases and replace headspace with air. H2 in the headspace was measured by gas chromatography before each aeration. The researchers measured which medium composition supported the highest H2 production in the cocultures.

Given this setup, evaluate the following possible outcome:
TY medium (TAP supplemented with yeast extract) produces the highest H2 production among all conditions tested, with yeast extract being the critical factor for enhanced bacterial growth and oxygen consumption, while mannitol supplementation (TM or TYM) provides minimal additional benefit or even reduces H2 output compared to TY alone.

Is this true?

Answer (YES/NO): NO